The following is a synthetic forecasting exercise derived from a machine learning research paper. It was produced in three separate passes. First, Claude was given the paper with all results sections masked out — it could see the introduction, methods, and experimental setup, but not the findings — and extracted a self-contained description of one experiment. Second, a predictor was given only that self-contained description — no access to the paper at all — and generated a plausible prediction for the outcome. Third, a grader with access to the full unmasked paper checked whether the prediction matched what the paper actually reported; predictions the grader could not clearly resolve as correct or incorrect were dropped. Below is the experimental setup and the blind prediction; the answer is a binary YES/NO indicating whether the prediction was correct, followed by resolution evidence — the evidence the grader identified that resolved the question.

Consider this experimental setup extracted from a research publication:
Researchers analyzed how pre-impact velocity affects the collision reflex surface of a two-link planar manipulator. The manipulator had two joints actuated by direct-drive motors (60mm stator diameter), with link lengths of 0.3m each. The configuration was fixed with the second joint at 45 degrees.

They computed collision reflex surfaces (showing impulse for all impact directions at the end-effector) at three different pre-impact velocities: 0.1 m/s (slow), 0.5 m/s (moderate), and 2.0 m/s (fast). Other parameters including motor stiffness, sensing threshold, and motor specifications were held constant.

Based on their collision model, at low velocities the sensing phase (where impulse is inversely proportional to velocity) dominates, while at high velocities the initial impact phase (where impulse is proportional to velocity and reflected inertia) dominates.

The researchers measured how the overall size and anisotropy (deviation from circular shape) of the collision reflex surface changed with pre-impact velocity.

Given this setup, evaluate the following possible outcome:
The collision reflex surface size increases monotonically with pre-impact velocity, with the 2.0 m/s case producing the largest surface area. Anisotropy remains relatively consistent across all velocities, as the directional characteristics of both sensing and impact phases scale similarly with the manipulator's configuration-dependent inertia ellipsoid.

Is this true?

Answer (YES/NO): NO